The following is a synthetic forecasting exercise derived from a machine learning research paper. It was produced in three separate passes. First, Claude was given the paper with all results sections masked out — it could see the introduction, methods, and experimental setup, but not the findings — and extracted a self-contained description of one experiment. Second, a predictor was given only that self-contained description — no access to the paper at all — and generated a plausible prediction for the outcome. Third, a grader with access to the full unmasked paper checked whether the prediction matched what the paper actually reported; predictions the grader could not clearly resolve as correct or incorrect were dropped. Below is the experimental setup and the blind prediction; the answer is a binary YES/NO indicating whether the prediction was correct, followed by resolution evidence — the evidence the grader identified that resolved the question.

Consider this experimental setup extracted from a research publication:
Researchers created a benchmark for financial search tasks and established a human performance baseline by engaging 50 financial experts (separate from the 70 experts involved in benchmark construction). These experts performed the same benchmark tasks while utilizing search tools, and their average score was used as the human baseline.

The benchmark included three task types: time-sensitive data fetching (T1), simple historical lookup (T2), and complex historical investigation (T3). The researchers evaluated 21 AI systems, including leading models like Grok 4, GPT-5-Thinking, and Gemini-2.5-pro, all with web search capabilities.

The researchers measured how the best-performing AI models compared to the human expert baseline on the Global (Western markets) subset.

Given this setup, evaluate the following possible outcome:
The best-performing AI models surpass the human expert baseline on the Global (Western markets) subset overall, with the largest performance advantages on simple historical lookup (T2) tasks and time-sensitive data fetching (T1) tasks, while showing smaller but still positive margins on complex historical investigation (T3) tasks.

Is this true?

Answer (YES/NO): NO